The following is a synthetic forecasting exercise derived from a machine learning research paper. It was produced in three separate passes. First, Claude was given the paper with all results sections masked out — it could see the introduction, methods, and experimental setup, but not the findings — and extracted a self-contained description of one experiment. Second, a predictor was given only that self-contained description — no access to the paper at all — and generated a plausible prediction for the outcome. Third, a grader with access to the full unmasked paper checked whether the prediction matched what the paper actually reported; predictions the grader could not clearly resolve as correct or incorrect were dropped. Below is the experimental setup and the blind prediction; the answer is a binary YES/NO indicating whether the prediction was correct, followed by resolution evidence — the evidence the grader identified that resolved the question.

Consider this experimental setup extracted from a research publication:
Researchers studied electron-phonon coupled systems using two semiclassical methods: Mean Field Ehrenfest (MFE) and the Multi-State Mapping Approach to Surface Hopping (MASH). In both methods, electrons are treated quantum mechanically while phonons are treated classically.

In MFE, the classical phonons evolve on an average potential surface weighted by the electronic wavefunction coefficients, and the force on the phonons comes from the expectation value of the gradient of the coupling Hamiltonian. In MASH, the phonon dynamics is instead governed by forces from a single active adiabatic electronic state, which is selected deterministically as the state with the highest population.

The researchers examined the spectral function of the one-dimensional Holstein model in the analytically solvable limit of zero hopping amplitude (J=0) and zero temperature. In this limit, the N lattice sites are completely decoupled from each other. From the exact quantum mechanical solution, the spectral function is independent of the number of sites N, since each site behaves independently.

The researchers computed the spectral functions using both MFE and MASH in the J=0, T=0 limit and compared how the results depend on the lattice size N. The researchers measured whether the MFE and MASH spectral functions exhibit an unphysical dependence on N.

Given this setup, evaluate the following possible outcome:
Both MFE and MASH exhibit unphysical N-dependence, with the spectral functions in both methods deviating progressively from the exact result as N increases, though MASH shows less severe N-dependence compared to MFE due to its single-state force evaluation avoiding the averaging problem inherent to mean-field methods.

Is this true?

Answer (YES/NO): NO